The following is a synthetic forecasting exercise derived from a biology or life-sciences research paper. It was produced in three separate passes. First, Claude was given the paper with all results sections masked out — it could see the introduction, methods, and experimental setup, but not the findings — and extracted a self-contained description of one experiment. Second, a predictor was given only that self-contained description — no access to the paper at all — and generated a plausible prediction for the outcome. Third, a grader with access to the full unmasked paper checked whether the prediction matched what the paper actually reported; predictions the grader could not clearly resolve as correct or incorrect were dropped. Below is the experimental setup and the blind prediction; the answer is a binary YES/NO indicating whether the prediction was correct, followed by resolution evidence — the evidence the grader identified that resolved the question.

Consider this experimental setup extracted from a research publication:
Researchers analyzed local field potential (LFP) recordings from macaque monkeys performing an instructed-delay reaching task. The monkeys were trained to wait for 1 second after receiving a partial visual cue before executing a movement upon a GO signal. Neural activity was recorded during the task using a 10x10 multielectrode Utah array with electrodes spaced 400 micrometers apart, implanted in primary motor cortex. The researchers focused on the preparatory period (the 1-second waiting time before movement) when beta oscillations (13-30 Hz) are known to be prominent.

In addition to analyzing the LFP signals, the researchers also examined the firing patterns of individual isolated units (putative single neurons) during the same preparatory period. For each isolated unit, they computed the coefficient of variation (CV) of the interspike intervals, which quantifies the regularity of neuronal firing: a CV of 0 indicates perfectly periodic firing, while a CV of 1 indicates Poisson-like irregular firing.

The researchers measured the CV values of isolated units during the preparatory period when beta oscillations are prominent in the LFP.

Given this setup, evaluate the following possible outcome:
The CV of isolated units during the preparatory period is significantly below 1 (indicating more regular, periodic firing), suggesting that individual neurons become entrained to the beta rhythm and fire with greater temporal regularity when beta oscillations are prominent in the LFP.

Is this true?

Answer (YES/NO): NO